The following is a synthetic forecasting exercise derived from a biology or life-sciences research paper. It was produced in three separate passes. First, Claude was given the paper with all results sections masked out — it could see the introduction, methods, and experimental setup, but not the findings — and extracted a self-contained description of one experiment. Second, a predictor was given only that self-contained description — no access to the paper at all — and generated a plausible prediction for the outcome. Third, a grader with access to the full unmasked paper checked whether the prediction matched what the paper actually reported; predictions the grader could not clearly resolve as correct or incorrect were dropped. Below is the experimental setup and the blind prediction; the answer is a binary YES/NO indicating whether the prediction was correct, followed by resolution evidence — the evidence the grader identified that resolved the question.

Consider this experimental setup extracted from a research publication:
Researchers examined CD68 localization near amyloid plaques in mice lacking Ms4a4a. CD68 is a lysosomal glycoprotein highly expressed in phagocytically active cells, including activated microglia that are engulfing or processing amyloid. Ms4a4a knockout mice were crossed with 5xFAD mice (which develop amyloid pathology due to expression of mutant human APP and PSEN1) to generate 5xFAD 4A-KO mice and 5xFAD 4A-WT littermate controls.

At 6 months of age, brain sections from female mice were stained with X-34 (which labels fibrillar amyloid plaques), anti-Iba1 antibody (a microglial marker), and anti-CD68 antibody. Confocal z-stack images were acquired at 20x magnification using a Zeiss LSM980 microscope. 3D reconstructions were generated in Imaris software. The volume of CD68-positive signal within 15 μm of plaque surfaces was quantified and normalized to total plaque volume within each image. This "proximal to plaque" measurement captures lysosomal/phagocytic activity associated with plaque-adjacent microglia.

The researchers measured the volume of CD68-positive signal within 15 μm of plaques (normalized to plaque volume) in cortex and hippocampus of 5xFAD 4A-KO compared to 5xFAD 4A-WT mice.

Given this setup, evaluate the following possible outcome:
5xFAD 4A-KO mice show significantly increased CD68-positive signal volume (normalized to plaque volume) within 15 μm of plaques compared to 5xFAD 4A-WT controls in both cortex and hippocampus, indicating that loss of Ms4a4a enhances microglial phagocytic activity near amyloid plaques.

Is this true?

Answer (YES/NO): NO